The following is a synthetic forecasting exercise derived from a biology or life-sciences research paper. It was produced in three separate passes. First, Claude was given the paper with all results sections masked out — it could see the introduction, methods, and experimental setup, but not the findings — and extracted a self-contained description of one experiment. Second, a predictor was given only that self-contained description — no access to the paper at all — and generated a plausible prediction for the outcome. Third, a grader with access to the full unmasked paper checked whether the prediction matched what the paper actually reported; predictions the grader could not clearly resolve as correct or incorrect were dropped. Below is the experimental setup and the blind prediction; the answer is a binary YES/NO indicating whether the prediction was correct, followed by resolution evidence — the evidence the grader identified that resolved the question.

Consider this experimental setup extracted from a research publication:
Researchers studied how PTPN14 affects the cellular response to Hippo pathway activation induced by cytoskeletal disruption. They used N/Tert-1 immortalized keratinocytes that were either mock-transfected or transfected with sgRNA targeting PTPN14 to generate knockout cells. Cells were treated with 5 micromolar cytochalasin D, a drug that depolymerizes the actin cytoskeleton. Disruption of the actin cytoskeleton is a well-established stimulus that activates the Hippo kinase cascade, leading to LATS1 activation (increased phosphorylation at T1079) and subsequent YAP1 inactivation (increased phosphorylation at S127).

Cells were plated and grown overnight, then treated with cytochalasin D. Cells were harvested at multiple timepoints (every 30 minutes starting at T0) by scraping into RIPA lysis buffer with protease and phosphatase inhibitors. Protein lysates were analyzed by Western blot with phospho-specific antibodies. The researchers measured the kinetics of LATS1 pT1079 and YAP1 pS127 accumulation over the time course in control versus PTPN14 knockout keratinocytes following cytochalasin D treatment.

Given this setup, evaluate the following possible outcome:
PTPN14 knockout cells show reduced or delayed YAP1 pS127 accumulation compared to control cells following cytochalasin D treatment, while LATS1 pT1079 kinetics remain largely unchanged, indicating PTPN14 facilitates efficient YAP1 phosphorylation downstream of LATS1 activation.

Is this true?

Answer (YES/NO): NO